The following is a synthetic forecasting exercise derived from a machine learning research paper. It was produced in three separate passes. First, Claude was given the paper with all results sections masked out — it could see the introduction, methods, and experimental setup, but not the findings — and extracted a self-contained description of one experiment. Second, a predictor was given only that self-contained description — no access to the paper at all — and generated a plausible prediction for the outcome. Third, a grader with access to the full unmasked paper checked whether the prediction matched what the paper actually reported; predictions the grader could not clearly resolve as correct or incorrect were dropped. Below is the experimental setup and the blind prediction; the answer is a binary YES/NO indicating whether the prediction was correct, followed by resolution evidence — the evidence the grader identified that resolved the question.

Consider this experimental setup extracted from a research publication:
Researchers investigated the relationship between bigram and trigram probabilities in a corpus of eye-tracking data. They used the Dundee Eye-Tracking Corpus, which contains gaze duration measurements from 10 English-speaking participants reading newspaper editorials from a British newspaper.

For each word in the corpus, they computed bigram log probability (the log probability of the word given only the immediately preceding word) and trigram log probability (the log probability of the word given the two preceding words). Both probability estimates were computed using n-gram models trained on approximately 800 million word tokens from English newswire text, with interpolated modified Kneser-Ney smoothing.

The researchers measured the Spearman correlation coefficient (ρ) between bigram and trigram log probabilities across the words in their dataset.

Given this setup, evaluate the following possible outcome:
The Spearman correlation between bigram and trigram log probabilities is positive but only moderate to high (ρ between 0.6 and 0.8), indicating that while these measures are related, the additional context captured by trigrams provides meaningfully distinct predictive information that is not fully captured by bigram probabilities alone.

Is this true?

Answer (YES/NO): NO